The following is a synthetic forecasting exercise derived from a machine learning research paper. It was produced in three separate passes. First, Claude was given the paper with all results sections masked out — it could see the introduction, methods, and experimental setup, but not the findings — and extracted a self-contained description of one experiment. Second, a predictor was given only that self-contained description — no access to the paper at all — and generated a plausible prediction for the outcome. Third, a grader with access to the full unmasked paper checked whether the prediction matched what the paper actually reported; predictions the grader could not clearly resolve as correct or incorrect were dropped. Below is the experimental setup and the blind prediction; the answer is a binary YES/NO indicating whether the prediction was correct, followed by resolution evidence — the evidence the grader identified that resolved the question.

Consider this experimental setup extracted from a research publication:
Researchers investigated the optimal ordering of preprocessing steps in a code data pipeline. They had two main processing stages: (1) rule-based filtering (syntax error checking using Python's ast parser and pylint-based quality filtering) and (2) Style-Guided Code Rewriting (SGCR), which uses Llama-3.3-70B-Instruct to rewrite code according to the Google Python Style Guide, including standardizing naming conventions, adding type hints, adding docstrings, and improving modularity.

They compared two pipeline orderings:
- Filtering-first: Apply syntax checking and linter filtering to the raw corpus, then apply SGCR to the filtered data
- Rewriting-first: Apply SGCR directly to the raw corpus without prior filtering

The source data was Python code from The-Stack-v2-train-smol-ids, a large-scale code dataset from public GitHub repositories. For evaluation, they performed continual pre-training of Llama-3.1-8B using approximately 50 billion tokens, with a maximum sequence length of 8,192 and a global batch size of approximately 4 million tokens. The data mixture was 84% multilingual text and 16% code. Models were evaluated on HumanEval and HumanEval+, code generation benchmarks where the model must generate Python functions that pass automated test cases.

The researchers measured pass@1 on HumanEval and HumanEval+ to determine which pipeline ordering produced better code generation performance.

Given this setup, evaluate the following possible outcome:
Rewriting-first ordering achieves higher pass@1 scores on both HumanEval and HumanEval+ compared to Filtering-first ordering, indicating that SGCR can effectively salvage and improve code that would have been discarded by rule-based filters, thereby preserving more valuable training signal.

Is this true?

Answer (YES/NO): NO